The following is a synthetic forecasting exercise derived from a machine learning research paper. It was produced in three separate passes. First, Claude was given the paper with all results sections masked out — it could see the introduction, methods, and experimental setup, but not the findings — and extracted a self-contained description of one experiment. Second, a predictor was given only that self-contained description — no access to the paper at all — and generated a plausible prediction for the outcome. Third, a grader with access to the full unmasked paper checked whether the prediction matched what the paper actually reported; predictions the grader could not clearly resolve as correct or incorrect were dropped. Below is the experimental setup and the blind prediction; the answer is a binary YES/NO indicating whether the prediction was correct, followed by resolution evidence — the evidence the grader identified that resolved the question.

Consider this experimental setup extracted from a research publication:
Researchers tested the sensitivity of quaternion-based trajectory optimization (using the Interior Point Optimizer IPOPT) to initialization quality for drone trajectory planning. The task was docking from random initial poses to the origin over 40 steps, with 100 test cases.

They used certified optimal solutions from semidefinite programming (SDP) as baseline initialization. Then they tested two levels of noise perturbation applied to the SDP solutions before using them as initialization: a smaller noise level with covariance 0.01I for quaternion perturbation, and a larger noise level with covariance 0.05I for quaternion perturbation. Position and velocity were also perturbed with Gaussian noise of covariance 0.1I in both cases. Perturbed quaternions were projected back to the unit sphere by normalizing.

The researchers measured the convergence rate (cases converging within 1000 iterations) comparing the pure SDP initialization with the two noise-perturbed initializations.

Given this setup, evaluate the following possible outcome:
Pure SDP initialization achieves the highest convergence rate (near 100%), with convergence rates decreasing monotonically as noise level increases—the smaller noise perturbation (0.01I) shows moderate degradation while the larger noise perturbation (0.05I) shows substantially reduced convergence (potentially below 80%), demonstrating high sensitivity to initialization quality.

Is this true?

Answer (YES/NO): NO